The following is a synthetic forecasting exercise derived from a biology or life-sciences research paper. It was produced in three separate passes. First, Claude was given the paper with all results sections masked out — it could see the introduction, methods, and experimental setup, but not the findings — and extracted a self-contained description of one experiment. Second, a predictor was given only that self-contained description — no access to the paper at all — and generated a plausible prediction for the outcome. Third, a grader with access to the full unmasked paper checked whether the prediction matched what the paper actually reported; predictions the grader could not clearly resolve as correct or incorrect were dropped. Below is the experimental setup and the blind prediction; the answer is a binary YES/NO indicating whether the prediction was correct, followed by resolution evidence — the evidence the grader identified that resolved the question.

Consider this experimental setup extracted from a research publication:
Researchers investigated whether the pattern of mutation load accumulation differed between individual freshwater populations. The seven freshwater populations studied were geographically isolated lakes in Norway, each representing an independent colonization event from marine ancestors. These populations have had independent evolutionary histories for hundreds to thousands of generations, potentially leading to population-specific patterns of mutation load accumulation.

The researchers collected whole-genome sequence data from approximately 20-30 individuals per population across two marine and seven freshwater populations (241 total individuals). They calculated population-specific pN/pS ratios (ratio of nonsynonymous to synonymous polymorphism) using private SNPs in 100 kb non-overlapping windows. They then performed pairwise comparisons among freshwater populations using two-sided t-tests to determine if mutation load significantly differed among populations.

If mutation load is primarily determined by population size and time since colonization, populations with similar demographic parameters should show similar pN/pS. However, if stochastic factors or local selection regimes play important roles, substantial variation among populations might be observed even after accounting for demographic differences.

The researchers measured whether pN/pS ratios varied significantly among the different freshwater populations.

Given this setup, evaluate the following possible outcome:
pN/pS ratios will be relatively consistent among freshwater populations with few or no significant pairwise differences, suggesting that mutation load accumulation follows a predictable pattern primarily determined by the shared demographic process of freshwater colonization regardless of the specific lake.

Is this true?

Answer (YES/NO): YES